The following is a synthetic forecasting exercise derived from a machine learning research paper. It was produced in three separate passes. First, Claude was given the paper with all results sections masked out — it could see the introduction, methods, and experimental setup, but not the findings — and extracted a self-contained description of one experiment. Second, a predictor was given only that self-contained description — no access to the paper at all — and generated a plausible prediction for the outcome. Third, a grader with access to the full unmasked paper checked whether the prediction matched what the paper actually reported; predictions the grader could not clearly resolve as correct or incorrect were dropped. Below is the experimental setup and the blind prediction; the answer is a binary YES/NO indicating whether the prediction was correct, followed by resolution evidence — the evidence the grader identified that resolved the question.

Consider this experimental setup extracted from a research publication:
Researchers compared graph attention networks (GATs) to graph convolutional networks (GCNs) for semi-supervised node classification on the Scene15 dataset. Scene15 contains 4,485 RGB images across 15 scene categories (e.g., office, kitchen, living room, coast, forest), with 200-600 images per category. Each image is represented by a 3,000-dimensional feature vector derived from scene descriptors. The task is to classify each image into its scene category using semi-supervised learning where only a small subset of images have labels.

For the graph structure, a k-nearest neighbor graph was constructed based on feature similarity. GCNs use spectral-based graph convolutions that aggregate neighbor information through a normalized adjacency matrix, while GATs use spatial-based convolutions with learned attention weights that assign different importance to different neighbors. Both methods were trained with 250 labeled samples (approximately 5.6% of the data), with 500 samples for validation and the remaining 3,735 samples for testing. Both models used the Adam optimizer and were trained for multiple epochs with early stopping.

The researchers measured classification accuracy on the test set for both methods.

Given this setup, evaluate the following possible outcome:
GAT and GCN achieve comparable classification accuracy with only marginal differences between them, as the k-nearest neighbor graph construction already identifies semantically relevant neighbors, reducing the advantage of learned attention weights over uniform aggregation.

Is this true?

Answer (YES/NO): NO